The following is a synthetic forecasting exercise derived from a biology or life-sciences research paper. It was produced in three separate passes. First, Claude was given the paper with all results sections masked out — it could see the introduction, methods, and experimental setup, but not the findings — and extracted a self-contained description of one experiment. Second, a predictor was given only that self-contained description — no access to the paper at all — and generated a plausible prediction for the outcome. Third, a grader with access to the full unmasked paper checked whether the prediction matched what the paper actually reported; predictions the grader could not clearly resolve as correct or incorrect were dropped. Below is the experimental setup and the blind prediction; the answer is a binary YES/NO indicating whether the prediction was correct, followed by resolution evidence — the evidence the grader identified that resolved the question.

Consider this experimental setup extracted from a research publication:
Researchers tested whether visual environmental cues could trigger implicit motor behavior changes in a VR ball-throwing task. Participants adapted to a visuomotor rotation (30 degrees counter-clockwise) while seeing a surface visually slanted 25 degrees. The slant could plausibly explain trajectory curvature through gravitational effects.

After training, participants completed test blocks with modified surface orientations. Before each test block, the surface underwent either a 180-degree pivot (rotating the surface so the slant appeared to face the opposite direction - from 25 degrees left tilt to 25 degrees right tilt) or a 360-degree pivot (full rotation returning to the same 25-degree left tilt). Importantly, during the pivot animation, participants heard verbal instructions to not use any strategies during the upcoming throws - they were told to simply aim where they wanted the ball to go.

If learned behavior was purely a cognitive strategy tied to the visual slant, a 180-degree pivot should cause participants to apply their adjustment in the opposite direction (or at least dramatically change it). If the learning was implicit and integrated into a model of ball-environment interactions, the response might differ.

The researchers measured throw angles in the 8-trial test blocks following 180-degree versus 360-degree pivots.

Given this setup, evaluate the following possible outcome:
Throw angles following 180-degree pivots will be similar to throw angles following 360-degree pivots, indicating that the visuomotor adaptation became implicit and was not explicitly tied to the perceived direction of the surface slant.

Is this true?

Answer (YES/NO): NO